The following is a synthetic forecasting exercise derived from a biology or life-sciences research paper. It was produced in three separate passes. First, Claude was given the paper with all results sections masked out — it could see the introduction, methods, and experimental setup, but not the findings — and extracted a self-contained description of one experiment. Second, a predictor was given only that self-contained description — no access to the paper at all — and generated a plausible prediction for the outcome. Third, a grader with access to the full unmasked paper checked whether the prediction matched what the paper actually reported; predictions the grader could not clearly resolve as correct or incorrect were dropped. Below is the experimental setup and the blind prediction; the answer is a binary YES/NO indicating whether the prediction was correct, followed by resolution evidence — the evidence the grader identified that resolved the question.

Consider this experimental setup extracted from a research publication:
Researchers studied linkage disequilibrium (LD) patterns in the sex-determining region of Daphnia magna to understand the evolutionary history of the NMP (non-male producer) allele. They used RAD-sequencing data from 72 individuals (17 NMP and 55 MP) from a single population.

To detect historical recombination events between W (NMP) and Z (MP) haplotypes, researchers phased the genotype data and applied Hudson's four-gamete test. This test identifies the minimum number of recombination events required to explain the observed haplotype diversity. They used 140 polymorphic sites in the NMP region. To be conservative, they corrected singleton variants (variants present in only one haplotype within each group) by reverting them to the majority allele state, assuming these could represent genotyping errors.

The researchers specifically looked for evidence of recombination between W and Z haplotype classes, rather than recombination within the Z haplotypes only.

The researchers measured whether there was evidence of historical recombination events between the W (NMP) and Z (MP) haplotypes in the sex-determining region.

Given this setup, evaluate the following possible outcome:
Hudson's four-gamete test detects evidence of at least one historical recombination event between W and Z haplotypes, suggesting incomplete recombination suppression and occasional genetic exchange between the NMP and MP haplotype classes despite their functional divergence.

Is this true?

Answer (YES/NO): YES